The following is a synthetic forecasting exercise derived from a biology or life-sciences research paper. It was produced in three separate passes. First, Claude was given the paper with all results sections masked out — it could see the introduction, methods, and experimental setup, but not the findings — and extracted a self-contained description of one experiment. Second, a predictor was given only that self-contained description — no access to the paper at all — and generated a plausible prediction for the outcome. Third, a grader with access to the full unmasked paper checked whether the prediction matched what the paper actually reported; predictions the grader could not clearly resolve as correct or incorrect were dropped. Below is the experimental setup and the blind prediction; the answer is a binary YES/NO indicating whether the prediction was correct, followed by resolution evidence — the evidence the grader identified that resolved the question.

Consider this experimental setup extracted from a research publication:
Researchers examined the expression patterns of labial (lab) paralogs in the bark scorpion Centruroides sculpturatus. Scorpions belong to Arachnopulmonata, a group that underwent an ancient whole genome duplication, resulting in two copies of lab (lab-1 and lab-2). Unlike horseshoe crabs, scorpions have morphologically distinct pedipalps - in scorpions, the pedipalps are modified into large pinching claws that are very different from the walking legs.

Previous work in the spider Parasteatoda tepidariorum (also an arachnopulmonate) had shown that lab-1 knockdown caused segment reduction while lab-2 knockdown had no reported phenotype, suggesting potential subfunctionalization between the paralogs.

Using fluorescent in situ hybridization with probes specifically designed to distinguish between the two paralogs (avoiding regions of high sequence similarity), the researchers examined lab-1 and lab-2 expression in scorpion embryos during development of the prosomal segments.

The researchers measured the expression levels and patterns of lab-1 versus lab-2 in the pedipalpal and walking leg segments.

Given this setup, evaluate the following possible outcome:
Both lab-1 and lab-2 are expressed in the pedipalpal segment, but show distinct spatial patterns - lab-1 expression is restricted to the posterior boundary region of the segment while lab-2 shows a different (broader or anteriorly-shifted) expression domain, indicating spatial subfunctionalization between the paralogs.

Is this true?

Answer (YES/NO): NO